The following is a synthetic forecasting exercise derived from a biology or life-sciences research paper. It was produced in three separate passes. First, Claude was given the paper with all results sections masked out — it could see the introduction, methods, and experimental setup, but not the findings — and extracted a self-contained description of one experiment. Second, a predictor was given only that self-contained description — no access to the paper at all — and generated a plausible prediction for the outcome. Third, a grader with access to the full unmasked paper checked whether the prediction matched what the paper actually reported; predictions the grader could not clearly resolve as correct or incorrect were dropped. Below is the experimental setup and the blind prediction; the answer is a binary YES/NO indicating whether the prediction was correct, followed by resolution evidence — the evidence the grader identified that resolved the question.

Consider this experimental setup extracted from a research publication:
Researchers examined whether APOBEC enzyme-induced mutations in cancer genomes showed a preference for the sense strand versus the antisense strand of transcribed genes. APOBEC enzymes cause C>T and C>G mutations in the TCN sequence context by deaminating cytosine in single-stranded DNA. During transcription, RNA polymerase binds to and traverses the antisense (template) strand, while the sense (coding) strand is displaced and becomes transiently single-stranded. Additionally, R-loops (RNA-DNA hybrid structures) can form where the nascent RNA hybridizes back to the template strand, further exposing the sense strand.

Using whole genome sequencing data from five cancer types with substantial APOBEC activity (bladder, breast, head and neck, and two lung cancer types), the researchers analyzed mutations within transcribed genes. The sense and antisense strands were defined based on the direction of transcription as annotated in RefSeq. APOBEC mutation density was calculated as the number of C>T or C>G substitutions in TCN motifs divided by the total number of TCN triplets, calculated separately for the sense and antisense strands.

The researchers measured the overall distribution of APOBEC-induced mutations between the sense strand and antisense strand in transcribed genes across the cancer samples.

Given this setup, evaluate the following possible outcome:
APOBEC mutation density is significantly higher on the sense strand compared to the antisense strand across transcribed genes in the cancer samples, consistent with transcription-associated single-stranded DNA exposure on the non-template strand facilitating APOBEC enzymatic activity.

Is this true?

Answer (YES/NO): YES